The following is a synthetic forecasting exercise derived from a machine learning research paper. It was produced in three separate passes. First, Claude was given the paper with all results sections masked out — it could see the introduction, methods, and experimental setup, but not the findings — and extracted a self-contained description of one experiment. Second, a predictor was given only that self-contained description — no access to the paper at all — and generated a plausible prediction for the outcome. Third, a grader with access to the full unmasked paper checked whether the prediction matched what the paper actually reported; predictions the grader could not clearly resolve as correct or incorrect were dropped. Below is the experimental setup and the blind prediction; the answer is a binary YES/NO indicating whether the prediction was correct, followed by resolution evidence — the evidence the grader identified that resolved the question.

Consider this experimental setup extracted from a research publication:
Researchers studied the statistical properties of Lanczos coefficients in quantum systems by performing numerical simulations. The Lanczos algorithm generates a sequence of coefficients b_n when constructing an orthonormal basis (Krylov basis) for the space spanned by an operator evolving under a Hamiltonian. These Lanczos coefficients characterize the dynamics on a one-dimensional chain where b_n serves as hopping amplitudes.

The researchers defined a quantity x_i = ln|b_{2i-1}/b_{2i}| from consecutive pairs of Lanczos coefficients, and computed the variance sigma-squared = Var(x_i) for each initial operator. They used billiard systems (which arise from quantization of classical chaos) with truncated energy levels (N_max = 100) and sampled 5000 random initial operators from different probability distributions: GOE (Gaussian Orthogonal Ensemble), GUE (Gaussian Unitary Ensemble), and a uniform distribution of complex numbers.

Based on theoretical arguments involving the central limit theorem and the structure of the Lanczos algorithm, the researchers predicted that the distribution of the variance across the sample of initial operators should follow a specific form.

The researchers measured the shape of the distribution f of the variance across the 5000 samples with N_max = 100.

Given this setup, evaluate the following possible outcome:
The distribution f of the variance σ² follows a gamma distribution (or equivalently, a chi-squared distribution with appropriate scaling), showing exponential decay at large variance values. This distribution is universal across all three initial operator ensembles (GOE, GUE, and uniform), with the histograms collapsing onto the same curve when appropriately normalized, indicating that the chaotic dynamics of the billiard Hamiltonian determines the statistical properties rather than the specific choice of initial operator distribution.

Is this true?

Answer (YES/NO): NO